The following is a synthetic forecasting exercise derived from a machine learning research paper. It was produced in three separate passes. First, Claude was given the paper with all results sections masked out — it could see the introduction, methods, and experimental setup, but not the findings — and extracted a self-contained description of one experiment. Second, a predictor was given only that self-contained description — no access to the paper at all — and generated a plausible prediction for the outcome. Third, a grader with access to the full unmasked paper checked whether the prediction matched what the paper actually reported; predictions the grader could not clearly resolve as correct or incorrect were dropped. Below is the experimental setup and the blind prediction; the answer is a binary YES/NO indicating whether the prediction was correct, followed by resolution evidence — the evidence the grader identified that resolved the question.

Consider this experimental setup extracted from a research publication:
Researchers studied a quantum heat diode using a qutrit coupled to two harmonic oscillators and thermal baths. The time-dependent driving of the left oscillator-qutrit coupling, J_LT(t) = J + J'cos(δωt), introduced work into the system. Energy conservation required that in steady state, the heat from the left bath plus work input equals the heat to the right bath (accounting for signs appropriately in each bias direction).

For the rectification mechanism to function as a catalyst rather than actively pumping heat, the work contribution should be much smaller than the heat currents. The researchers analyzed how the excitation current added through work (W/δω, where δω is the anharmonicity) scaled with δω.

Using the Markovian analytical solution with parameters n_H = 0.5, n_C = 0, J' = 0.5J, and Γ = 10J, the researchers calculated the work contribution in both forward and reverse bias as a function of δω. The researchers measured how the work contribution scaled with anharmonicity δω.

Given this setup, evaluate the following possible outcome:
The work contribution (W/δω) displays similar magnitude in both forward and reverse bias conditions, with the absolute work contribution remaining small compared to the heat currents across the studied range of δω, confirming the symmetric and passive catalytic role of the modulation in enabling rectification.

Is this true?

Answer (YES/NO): NO